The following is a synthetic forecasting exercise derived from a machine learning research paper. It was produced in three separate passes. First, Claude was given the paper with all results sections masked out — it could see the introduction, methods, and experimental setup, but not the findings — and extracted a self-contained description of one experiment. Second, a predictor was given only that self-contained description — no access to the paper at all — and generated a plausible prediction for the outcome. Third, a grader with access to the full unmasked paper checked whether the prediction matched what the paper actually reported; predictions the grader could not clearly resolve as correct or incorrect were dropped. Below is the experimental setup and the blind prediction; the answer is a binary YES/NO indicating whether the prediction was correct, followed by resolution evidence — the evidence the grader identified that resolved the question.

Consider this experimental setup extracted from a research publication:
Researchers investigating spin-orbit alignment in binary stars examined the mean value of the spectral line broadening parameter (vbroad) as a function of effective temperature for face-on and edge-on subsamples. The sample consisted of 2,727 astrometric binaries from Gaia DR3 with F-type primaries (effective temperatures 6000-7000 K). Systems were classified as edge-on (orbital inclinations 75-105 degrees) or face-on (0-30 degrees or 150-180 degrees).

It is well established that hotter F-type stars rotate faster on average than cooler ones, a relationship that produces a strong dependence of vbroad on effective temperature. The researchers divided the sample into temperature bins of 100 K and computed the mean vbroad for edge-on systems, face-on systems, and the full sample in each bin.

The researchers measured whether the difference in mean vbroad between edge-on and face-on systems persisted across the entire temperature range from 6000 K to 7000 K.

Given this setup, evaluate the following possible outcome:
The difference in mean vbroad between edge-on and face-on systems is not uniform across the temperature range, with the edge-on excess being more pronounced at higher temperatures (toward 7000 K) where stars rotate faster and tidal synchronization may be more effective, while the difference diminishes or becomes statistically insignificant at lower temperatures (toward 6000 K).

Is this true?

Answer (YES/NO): NO